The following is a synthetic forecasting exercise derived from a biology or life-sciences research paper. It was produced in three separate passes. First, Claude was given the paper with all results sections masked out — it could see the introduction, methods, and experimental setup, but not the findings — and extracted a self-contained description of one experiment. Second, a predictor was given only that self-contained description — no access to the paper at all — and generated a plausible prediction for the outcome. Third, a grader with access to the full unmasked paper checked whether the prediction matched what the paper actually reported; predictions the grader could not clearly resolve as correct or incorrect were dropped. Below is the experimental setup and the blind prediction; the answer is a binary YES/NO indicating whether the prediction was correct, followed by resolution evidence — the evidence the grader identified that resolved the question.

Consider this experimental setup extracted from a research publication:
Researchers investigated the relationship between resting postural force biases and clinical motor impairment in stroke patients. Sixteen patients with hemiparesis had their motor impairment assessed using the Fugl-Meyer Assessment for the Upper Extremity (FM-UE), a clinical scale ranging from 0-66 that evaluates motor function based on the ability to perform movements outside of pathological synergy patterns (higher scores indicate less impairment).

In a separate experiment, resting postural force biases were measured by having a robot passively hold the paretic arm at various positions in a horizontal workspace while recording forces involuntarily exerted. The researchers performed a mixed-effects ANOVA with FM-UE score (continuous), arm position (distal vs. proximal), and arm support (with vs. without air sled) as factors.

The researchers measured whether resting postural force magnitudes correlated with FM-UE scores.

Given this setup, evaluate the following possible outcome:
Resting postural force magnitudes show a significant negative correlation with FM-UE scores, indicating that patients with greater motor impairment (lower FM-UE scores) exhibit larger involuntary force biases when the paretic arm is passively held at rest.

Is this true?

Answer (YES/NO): YES